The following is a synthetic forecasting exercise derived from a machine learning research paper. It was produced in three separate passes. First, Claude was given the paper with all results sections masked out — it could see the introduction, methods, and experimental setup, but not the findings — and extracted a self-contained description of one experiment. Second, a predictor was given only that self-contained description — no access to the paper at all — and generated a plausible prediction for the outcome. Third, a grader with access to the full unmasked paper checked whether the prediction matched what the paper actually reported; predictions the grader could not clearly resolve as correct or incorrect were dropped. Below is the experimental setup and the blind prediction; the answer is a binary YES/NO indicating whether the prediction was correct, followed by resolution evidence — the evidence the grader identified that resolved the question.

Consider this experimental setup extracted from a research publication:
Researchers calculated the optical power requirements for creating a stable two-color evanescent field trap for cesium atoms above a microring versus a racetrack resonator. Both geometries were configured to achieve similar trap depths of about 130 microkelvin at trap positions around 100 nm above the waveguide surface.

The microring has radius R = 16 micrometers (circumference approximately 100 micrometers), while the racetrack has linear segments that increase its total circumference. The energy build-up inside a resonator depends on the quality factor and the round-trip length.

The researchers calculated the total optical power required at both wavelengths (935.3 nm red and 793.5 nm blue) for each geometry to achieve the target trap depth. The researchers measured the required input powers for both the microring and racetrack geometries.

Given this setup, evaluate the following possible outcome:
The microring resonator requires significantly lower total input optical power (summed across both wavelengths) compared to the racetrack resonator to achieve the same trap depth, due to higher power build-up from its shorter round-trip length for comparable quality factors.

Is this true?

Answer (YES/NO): NO